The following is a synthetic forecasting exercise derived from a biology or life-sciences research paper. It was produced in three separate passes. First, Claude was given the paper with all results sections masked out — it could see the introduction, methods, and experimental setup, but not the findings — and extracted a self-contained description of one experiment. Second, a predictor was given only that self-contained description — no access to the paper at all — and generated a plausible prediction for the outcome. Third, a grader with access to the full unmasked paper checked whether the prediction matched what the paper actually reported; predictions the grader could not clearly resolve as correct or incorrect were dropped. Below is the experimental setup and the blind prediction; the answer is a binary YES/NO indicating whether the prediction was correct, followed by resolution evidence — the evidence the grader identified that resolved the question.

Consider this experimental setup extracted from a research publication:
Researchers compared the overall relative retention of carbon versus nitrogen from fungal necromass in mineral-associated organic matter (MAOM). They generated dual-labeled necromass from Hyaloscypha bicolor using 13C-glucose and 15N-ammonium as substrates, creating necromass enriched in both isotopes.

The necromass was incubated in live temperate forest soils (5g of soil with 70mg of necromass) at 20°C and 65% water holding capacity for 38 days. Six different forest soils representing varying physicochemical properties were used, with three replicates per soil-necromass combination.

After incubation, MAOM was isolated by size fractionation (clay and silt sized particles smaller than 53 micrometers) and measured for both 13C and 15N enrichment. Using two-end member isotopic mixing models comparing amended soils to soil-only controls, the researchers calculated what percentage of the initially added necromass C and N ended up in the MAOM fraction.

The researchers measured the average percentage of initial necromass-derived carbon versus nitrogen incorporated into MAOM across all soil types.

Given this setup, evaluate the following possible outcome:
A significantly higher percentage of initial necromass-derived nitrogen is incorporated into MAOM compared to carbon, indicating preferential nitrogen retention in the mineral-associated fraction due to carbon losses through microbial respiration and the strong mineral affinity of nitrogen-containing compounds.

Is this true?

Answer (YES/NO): YES